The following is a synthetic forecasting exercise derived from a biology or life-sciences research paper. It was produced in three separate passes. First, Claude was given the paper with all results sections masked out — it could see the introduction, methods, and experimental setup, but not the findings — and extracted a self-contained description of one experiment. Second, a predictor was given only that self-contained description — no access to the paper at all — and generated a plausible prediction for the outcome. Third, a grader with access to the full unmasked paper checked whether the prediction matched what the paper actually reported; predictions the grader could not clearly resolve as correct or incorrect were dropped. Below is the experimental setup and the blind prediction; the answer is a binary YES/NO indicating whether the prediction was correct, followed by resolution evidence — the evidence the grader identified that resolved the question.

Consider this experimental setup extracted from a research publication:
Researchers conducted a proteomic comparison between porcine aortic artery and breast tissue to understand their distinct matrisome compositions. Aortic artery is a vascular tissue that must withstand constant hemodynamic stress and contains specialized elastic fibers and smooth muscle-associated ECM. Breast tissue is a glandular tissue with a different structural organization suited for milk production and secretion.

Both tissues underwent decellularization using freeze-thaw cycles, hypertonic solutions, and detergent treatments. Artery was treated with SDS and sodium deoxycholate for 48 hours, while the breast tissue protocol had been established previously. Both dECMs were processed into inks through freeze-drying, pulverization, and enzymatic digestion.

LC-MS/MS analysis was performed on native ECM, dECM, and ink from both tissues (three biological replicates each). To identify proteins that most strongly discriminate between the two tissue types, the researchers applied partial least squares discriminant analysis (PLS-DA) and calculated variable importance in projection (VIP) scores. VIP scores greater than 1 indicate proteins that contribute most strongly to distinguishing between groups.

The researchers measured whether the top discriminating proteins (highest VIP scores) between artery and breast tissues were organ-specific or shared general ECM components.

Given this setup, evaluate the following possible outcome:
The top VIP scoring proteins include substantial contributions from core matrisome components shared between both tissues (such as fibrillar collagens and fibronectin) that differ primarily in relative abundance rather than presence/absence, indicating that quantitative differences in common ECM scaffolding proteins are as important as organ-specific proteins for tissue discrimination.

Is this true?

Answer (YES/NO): NO